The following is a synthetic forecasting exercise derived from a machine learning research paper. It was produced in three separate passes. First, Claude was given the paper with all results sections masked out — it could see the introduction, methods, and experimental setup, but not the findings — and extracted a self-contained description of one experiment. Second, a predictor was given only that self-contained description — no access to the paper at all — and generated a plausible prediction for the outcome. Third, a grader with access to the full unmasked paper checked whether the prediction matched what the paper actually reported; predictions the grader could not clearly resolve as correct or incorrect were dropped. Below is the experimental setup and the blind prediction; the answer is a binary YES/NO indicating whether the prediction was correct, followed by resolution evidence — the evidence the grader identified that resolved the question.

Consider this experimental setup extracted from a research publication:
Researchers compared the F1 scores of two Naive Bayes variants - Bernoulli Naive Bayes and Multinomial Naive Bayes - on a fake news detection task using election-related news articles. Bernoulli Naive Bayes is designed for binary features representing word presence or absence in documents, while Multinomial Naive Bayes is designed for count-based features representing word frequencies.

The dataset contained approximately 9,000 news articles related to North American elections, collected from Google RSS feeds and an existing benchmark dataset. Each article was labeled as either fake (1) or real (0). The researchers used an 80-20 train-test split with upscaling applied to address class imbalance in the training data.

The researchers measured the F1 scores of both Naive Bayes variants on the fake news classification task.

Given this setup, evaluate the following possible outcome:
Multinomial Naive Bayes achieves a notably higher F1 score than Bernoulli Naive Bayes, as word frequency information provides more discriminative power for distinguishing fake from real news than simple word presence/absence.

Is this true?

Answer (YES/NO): NO